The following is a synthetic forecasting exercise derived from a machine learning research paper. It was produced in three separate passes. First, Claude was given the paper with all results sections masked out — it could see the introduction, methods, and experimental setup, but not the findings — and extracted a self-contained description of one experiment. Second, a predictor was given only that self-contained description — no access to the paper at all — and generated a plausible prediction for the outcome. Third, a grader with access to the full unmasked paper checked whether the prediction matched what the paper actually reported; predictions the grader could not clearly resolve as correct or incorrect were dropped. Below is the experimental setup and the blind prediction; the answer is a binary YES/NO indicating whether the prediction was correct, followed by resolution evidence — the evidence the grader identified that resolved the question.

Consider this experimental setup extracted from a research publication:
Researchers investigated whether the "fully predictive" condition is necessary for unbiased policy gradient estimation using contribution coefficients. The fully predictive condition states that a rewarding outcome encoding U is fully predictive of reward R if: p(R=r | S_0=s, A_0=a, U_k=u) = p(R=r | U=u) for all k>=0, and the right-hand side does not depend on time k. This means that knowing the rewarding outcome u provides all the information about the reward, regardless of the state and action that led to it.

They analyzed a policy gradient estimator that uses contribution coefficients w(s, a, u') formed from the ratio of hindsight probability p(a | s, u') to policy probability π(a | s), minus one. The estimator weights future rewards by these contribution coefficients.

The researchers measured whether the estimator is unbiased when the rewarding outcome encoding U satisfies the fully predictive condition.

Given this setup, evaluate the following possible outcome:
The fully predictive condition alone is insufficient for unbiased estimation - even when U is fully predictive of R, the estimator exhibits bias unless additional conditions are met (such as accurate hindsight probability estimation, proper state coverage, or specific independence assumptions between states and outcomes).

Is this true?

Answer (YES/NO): NO